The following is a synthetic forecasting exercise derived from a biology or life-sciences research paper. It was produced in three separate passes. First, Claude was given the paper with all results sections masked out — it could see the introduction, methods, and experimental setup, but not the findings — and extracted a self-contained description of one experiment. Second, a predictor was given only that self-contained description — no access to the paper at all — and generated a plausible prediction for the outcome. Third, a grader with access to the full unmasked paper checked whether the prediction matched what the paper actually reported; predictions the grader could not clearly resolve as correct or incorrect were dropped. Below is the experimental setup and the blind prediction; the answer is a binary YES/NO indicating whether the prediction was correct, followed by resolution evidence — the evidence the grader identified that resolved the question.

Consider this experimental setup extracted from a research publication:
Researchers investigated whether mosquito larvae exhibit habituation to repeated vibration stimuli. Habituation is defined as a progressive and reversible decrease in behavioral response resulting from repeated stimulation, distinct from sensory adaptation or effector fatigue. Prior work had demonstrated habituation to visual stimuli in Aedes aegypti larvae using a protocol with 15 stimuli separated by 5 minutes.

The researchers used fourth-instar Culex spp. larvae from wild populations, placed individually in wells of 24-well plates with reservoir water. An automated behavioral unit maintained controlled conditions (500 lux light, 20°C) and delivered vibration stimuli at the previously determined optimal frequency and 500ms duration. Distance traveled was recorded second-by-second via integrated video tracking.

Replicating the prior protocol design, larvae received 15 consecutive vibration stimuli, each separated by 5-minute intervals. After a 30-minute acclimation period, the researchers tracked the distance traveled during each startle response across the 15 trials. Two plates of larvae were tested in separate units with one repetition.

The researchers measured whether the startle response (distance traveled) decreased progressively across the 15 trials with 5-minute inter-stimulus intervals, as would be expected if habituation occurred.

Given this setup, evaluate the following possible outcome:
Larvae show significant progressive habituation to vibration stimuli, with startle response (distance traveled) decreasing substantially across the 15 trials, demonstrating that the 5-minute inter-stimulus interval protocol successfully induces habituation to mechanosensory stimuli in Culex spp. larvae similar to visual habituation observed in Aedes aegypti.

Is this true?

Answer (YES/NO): NO